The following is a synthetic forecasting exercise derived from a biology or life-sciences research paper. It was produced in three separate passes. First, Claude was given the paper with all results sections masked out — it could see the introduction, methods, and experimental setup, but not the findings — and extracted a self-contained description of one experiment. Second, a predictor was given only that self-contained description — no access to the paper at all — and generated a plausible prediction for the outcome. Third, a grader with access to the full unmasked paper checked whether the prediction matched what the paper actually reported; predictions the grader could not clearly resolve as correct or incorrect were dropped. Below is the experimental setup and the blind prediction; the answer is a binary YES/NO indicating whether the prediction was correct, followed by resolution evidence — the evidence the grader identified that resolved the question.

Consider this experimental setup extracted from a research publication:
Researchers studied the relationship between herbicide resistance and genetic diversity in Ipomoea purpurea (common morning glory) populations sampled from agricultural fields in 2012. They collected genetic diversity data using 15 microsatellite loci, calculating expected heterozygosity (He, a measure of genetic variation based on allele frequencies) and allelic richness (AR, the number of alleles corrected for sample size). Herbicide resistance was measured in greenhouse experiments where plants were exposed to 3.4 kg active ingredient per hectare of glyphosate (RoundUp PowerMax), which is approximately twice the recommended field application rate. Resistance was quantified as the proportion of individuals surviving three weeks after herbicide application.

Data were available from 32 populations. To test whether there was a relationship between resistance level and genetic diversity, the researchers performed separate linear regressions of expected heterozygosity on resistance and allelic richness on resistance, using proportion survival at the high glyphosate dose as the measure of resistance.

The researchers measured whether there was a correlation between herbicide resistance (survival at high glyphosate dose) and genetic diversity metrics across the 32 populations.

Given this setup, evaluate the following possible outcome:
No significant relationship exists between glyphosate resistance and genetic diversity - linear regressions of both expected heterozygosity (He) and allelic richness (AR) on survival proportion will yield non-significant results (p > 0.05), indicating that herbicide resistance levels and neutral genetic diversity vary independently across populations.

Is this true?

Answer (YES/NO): NO